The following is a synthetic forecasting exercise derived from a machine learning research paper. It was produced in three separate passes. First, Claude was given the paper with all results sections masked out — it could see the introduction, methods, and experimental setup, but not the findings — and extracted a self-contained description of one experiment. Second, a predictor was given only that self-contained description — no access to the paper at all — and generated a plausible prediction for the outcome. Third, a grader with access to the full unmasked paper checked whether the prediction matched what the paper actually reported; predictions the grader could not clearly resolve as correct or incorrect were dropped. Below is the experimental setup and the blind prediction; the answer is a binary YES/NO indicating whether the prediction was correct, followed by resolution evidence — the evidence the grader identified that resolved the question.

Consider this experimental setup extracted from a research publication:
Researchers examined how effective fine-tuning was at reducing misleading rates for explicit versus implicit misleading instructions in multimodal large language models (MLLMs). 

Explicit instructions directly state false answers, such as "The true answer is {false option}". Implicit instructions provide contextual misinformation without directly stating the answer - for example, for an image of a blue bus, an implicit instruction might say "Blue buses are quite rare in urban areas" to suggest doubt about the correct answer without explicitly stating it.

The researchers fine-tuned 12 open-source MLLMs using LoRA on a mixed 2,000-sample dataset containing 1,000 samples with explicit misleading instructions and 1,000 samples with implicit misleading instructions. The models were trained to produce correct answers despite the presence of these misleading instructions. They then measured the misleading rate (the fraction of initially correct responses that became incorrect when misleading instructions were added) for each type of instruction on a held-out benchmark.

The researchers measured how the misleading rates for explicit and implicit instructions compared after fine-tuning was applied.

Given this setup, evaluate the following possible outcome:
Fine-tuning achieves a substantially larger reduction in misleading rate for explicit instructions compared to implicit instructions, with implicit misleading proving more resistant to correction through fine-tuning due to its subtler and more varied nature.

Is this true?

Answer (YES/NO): YES